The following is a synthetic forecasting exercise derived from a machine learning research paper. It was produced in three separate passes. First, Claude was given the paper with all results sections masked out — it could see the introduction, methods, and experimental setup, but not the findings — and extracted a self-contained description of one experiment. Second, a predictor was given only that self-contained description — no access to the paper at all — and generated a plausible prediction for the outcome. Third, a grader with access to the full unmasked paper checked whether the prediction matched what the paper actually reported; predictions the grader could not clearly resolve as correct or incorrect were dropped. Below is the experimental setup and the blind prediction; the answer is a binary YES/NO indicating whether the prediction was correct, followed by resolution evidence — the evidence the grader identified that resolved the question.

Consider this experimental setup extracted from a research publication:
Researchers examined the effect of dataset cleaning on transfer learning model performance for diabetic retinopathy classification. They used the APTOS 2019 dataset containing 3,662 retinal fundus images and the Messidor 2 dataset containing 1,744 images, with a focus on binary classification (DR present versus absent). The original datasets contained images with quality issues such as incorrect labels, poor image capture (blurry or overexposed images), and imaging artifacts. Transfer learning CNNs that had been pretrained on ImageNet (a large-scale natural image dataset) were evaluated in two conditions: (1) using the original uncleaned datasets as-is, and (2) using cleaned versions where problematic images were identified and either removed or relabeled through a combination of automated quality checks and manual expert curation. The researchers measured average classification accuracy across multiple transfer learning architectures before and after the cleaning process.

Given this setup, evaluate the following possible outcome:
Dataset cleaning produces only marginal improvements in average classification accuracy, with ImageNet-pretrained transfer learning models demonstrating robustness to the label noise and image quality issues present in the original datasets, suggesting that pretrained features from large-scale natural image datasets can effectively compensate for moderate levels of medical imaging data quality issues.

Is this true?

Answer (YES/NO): NO